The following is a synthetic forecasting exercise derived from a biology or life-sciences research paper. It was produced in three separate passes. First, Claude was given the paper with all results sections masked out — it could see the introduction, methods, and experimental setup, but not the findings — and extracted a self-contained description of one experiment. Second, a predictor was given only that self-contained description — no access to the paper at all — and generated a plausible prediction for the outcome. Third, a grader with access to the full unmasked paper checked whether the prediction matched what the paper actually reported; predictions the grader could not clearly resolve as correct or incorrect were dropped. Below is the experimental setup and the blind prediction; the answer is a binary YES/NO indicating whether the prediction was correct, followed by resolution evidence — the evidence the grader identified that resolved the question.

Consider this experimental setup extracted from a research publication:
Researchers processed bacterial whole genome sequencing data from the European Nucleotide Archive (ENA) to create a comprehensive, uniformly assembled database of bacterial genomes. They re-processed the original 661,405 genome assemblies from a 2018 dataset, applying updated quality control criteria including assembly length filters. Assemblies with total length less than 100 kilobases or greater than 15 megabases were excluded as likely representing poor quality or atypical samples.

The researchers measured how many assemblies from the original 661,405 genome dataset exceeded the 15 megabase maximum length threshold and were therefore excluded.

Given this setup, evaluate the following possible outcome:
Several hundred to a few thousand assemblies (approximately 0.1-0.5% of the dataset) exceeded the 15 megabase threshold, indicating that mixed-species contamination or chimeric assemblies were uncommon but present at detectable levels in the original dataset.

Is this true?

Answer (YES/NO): NO